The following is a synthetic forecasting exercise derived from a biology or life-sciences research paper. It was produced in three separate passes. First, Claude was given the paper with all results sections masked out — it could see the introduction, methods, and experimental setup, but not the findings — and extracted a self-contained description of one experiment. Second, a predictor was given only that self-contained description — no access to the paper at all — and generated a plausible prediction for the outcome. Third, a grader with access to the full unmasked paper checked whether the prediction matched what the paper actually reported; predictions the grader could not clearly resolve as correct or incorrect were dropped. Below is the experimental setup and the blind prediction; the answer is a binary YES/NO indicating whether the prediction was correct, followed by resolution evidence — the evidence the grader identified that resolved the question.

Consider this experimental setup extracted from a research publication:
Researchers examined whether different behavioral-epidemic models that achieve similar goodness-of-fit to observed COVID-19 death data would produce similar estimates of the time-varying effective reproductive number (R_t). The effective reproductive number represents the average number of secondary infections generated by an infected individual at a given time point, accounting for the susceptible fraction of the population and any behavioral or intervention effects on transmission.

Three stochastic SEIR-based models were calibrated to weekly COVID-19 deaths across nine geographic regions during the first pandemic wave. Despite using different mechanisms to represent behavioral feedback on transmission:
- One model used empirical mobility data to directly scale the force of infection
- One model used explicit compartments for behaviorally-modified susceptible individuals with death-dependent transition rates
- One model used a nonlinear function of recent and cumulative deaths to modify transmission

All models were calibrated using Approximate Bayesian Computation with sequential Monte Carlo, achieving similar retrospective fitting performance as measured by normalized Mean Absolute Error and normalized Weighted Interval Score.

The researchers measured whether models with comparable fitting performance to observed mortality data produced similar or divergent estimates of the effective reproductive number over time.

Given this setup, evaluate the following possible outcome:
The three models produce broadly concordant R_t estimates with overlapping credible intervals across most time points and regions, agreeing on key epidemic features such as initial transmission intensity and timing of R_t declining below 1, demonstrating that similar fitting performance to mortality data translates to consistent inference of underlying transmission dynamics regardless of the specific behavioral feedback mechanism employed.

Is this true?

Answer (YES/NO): NO